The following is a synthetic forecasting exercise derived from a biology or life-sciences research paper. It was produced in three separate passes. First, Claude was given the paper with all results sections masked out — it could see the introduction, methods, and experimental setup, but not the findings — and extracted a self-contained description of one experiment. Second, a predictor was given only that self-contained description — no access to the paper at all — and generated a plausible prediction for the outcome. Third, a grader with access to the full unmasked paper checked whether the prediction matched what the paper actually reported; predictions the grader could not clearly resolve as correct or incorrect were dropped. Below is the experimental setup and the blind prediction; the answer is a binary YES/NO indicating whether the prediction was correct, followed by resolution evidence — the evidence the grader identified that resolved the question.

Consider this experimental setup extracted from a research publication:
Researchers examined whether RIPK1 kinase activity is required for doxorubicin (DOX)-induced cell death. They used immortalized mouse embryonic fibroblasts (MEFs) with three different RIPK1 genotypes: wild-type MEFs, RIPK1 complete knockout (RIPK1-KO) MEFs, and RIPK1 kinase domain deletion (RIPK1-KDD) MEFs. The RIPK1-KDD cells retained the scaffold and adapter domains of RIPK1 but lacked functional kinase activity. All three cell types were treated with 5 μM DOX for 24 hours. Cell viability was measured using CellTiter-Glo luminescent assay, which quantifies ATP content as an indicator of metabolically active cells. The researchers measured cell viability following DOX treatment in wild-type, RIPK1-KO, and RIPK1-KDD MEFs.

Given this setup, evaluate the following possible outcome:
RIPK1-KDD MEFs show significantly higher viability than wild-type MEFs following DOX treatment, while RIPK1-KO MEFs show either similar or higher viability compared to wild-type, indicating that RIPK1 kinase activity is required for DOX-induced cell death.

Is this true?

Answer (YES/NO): NO